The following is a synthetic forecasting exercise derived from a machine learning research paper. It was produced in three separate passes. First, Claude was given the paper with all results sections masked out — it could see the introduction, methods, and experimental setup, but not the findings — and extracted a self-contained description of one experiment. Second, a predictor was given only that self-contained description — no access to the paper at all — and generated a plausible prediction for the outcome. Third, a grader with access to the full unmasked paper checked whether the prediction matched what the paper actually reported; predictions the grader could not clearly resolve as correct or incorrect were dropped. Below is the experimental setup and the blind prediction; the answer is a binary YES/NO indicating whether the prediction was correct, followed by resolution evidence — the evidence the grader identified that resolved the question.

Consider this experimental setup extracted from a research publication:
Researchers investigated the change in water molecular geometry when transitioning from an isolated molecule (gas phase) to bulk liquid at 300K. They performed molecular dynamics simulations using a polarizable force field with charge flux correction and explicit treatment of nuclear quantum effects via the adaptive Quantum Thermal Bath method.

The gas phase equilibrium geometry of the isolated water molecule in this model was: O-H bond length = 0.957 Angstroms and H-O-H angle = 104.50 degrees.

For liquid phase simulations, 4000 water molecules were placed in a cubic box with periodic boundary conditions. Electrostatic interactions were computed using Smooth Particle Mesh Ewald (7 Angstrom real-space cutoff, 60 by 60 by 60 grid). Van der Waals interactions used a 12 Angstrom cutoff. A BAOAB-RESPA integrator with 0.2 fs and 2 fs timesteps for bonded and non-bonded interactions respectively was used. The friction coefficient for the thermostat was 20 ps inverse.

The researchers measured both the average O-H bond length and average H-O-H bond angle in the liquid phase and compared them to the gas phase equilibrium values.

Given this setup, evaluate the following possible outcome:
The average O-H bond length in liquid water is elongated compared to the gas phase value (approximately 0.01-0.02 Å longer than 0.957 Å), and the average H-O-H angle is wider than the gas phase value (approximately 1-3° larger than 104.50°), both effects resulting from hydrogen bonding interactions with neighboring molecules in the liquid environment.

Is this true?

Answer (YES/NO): NO